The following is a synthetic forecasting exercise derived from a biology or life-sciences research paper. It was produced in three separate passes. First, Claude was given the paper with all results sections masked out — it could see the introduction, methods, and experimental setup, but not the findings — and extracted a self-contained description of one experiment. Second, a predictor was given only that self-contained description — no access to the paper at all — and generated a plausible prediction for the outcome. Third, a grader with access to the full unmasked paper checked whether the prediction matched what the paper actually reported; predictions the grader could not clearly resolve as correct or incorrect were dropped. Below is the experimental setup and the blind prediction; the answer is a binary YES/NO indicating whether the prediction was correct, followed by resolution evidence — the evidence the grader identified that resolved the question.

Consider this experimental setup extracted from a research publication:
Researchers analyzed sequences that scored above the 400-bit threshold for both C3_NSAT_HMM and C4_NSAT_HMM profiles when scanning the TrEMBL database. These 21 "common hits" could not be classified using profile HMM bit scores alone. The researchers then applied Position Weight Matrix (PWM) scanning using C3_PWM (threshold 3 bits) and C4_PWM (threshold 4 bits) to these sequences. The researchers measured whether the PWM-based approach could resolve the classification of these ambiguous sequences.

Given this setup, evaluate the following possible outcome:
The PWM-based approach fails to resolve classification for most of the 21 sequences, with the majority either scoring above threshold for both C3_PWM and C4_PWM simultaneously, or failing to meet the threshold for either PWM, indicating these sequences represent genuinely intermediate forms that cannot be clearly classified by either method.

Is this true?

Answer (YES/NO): NO